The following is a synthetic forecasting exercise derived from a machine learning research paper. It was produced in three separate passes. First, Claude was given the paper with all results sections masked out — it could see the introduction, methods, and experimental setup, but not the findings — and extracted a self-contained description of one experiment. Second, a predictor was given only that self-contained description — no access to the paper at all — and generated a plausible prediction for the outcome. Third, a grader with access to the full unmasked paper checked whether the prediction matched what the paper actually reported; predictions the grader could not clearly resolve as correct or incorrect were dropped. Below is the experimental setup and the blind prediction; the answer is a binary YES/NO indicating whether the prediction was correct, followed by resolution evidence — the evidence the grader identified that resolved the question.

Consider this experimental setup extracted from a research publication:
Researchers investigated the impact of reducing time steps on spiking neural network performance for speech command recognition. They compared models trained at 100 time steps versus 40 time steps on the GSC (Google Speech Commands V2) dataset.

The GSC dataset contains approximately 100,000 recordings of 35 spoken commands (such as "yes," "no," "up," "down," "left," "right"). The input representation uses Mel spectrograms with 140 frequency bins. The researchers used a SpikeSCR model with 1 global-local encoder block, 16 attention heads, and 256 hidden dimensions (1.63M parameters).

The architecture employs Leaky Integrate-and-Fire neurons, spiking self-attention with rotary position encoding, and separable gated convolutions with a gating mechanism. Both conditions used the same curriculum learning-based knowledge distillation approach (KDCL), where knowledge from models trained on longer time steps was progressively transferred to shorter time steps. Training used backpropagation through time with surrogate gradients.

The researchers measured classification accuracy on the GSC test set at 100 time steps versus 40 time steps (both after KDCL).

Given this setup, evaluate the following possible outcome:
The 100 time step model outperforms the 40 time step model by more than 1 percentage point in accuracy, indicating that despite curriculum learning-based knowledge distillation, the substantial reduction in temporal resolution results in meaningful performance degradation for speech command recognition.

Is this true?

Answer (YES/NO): YES